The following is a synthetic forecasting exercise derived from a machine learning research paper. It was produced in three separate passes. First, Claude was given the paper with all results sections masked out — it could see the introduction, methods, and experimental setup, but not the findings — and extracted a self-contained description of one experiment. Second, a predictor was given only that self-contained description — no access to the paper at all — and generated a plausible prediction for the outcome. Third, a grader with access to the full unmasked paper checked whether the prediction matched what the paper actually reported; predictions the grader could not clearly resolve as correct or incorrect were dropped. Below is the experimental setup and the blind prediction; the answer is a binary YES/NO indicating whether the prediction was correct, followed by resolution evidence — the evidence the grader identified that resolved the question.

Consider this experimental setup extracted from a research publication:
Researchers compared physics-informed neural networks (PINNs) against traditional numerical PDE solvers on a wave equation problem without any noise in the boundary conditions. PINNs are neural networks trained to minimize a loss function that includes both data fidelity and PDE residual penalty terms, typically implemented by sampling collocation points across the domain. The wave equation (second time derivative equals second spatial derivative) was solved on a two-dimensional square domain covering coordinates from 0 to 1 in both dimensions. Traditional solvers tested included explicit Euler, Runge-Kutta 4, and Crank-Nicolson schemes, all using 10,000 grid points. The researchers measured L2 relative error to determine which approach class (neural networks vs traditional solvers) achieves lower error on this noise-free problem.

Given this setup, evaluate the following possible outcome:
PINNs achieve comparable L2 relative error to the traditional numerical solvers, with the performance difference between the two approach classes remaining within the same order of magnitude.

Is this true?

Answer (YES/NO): NO